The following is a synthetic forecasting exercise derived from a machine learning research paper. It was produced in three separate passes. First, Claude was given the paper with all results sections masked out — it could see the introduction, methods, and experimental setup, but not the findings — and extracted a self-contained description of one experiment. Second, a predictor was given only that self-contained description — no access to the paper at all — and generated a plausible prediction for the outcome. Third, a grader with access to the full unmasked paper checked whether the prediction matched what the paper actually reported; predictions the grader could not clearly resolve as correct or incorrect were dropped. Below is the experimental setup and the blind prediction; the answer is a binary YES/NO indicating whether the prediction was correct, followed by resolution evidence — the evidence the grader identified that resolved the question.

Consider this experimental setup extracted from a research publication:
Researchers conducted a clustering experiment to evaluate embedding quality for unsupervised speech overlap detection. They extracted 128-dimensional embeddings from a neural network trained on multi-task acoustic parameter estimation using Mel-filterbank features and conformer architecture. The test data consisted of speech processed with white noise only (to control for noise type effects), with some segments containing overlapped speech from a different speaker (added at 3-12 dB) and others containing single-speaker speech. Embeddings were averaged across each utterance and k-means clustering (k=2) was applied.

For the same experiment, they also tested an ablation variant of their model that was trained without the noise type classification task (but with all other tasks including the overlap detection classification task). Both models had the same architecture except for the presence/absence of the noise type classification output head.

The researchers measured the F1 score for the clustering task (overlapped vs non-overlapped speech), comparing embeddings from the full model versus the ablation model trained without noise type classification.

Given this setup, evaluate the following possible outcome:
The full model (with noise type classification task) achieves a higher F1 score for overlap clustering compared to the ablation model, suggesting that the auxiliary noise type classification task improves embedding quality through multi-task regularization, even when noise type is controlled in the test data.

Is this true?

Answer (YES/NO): YES